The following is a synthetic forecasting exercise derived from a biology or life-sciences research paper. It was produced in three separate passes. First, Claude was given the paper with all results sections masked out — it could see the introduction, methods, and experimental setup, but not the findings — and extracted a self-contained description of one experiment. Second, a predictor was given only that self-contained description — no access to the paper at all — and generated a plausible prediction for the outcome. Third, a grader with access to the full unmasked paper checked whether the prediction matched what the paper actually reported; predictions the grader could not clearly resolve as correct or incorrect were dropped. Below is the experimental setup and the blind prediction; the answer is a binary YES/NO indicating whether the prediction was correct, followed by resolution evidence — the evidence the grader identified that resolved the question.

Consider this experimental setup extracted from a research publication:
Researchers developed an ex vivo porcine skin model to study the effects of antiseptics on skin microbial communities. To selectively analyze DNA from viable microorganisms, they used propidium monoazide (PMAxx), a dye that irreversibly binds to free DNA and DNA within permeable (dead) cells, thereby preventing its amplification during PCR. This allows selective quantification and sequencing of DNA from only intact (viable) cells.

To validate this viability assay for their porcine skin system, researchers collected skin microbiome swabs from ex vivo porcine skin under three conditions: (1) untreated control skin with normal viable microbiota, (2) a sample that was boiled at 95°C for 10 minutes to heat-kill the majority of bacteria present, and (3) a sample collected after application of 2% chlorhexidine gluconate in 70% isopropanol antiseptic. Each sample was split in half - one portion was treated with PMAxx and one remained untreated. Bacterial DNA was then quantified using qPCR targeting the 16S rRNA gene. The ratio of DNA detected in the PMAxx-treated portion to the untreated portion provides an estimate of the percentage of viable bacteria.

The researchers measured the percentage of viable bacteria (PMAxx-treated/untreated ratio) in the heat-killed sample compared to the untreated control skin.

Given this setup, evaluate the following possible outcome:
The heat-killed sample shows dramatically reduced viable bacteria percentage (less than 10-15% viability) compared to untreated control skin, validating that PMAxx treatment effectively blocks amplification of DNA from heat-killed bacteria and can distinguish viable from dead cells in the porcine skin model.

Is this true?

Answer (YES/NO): YES